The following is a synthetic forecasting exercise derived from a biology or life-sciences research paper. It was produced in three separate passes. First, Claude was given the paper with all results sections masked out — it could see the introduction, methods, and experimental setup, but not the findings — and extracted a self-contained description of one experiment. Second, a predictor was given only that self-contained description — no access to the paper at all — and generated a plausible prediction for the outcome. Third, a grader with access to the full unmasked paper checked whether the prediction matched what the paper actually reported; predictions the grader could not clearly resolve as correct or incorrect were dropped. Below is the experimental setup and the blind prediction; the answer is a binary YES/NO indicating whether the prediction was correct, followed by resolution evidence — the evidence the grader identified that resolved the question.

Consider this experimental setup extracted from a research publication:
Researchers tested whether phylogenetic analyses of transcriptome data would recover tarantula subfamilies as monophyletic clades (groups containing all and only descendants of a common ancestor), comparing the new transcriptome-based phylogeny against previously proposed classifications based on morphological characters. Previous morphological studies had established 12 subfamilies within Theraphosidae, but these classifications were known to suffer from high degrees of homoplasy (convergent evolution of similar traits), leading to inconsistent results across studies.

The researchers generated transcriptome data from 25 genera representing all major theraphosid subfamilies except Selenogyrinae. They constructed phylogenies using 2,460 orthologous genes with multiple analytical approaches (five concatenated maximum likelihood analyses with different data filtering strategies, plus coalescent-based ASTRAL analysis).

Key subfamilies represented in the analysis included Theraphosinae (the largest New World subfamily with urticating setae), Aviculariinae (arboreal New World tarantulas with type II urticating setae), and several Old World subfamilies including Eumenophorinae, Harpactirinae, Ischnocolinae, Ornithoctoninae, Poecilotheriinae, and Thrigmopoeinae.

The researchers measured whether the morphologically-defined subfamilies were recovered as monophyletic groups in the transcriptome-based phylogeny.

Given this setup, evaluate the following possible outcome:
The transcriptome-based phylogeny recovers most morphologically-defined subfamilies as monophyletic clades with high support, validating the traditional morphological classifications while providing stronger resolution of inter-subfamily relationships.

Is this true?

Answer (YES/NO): YES